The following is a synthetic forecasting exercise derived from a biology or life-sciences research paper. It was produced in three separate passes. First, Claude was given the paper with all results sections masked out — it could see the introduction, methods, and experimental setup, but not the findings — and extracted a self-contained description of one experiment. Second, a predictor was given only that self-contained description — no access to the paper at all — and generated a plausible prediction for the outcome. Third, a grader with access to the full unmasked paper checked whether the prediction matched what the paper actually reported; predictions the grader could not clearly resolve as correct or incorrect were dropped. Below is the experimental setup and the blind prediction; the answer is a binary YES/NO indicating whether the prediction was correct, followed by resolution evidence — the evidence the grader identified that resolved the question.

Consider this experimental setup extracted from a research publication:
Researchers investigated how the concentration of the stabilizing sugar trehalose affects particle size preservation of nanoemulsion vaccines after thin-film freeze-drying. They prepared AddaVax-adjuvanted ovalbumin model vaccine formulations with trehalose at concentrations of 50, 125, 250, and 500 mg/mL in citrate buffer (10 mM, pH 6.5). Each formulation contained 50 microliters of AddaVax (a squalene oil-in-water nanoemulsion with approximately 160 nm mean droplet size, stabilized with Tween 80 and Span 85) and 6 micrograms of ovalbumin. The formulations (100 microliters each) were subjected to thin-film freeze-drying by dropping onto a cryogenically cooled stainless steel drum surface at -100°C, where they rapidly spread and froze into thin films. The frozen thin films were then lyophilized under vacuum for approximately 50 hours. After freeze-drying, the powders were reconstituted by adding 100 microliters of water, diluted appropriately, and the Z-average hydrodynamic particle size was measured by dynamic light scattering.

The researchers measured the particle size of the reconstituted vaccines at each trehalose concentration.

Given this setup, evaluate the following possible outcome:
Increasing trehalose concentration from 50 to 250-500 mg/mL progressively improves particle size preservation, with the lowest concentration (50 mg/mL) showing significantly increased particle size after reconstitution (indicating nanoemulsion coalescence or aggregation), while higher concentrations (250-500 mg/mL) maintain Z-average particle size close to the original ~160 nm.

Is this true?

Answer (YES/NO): NO